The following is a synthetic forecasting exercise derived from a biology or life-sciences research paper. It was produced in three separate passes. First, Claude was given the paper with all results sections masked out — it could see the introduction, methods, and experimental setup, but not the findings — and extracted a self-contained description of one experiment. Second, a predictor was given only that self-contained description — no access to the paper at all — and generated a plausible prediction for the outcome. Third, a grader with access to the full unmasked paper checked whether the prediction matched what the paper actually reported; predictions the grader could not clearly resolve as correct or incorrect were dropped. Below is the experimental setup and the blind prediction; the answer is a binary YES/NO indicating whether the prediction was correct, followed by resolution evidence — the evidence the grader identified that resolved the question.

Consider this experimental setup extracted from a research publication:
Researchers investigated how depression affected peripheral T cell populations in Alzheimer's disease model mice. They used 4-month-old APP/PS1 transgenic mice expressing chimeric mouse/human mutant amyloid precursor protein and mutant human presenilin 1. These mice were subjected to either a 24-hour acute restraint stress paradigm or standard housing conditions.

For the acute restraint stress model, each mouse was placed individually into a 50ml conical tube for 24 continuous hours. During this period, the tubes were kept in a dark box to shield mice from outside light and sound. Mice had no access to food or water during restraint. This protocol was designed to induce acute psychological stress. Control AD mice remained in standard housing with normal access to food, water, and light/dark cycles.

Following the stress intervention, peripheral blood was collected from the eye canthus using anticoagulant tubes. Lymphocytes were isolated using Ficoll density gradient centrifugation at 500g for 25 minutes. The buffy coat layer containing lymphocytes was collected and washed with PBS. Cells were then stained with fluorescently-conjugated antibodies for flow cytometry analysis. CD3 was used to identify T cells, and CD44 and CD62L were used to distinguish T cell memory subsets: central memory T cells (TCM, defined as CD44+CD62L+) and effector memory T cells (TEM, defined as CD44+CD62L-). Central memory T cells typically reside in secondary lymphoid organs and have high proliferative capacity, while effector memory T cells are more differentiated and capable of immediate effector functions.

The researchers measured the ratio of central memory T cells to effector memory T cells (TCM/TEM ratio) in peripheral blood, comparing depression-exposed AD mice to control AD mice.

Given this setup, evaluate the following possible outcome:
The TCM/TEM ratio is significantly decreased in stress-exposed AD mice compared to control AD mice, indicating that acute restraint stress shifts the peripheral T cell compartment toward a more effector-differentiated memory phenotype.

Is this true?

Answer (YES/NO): NO